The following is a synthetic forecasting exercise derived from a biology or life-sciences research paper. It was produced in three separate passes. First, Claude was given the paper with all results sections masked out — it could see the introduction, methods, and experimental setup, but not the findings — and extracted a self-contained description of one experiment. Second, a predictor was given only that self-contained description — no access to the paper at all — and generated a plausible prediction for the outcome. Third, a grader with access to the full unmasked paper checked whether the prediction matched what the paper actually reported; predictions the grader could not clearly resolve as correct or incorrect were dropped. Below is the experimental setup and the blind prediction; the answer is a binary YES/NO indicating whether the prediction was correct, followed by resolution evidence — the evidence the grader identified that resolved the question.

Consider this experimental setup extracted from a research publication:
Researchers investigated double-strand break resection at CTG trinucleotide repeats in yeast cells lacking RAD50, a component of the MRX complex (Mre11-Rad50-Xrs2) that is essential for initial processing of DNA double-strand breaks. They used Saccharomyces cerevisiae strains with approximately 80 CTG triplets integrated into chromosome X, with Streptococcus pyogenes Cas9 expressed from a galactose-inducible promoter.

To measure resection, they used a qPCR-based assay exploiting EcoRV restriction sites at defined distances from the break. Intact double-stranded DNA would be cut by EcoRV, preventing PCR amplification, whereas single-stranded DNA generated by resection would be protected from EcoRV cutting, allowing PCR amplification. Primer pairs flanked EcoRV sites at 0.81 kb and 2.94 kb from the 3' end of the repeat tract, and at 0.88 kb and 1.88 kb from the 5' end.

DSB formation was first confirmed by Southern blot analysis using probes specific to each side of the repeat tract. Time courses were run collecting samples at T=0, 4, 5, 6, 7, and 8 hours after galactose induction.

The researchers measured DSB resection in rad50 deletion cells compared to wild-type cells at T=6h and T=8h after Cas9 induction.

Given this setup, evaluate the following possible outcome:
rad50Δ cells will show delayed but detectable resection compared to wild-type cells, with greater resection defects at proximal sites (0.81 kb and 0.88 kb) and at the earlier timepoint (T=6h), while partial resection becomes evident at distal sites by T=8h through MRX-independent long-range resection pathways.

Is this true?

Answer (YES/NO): NO